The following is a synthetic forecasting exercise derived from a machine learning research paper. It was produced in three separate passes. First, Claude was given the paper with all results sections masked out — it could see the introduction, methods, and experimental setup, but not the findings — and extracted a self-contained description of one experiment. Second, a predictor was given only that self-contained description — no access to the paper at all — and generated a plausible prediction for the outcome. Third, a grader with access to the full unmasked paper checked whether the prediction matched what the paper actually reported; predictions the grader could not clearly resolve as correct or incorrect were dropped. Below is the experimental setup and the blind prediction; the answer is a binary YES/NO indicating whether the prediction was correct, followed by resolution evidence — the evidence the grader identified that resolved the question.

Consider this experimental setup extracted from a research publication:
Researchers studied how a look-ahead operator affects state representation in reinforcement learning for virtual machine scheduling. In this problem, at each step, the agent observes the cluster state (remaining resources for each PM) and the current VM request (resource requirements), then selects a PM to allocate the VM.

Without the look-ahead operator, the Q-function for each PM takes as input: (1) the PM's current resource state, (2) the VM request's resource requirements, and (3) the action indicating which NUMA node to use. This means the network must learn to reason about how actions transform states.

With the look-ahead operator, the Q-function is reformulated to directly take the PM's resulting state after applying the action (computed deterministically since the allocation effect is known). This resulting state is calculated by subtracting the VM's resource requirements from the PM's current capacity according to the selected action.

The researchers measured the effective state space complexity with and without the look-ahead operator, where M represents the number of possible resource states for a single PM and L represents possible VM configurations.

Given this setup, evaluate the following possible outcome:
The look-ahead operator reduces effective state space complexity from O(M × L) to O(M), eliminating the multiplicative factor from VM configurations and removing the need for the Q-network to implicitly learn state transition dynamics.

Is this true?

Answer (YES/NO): YES